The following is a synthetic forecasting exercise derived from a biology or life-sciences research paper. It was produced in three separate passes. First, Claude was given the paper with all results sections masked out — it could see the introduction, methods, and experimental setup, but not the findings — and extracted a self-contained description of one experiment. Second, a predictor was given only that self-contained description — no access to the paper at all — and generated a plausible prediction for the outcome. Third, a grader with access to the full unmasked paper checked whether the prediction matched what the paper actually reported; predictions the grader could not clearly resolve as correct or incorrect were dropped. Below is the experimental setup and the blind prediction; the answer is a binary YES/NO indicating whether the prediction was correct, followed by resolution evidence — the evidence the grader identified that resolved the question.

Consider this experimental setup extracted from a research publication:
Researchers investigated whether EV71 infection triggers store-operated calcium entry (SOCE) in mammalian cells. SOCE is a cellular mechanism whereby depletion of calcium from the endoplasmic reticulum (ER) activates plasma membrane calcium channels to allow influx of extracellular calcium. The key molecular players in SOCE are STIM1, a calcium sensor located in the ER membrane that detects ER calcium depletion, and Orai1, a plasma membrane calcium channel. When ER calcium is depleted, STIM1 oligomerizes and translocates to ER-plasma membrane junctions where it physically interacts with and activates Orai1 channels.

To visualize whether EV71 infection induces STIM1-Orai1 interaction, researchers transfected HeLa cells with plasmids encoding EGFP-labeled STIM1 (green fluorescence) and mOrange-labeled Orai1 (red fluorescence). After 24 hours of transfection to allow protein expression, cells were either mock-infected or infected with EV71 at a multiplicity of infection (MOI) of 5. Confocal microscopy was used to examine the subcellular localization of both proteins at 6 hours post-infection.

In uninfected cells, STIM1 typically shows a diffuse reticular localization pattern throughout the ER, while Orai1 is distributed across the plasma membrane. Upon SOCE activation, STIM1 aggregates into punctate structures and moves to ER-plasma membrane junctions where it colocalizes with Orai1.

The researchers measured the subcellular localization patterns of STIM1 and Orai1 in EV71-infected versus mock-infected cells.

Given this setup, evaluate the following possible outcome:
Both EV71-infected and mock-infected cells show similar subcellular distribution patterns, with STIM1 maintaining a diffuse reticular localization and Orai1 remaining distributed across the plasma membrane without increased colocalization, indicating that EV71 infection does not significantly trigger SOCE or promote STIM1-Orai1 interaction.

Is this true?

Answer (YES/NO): NO